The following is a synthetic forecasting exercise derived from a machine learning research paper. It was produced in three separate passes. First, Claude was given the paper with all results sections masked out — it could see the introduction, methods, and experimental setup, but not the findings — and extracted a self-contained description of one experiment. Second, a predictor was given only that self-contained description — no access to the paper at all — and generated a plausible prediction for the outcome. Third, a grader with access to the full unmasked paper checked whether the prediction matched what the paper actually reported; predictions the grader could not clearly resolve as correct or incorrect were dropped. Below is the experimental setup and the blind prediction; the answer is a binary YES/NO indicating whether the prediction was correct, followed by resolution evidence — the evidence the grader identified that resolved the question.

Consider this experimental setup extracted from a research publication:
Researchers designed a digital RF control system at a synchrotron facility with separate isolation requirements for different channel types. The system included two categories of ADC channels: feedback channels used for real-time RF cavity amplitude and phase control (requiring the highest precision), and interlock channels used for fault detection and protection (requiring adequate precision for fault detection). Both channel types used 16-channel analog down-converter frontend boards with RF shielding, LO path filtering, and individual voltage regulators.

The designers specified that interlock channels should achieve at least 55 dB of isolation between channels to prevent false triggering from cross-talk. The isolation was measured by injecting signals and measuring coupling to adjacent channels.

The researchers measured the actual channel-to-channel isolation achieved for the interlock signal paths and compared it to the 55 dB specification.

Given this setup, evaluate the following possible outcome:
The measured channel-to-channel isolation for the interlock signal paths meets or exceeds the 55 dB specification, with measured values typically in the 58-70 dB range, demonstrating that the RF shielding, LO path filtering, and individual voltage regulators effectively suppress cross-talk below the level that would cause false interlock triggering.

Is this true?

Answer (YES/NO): NO